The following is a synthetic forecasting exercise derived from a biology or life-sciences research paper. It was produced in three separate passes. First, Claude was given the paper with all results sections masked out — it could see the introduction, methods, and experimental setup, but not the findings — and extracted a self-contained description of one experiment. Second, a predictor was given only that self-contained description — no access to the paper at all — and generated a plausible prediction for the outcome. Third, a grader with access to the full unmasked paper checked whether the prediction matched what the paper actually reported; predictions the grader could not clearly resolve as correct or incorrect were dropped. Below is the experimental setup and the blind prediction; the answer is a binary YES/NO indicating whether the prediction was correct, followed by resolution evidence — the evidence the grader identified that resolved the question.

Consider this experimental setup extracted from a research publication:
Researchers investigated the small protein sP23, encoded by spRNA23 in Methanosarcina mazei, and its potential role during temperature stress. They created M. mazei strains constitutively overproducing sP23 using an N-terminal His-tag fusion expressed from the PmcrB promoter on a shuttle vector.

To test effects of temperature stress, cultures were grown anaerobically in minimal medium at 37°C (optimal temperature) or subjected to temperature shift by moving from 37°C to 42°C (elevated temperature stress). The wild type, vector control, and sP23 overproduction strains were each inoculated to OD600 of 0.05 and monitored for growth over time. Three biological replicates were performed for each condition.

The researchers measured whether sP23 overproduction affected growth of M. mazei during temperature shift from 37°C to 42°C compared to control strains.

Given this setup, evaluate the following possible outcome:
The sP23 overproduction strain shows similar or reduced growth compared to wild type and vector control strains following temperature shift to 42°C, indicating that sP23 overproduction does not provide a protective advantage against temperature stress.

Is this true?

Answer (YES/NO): YES